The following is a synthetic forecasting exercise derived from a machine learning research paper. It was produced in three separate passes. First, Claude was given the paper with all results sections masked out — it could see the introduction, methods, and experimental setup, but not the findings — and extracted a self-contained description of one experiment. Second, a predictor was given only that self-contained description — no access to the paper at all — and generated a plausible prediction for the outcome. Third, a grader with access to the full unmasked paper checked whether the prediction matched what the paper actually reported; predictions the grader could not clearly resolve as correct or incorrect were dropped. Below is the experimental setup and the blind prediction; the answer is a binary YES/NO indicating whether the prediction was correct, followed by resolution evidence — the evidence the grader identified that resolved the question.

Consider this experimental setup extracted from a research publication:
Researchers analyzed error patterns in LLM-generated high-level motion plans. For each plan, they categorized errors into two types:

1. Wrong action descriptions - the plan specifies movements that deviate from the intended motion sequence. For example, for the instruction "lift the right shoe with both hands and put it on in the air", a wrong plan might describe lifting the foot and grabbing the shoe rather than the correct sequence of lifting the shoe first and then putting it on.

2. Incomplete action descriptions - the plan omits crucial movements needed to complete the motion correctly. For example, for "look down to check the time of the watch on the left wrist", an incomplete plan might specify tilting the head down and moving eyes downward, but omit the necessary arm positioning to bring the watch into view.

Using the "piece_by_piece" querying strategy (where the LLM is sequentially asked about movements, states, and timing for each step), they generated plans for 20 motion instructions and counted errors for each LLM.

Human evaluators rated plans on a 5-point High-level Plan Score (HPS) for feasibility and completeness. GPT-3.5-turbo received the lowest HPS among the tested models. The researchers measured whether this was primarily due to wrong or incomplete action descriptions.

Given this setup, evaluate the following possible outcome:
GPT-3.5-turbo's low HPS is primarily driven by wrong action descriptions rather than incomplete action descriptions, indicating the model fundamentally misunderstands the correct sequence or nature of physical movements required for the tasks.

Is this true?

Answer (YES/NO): NO